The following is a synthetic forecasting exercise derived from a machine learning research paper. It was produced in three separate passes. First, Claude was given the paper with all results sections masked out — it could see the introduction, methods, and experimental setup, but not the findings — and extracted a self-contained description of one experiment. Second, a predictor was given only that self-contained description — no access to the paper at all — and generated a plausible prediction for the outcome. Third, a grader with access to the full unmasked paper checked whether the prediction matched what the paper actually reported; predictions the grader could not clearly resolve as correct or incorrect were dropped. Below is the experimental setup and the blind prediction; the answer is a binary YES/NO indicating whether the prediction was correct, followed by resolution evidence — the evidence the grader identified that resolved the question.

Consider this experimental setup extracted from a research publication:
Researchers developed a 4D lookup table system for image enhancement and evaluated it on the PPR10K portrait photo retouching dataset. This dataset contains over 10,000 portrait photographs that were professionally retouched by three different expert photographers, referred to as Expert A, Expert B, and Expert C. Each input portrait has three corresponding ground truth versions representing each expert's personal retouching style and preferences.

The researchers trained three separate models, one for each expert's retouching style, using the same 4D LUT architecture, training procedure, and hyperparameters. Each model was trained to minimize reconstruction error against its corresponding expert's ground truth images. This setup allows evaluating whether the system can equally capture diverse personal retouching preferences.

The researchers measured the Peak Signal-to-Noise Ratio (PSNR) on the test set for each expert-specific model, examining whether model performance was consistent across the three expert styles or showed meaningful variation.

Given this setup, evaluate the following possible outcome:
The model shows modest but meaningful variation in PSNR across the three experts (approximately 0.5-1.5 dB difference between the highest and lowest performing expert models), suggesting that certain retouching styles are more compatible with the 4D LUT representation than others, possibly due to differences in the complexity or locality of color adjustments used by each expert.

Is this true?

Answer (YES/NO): NO